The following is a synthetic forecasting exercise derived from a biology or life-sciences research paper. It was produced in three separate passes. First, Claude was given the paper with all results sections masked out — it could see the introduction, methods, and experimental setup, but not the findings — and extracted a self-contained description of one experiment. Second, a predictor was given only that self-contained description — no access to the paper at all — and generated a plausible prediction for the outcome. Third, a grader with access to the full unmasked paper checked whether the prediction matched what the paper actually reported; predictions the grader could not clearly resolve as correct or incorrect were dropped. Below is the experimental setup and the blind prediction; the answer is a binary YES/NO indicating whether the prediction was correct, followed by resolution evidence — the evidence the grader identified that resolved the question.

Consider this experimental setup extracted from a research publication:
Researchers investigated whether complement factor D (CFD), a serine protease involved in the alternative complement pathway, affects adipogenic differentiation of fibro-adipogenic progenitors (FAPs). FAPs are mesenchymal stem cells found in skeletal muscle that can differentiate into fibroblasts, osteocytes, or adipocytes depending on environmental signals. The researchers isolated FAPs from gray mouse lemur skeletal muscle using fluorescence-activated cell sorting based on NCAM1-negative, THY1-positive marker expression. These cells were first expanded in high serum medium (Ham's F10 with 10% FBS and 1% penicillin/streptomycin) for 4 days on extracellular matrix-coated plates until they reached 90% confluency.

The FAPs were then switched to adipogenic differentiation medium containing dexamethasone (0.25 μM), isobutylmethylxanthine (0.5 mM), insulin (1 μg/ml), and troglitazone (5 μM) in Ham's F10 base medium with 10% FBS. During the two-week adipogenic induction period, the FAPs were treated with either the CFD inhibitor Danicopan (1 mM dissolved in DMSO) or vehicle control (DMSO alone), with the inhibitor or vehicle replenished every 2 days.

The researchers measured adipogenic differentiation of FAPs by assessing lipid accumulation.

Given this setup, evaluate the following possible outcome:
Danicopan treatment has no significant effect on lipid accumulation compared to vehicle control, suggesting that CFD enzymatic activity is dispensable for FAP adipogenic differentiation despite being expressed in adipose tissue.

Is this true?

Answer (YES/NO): NO